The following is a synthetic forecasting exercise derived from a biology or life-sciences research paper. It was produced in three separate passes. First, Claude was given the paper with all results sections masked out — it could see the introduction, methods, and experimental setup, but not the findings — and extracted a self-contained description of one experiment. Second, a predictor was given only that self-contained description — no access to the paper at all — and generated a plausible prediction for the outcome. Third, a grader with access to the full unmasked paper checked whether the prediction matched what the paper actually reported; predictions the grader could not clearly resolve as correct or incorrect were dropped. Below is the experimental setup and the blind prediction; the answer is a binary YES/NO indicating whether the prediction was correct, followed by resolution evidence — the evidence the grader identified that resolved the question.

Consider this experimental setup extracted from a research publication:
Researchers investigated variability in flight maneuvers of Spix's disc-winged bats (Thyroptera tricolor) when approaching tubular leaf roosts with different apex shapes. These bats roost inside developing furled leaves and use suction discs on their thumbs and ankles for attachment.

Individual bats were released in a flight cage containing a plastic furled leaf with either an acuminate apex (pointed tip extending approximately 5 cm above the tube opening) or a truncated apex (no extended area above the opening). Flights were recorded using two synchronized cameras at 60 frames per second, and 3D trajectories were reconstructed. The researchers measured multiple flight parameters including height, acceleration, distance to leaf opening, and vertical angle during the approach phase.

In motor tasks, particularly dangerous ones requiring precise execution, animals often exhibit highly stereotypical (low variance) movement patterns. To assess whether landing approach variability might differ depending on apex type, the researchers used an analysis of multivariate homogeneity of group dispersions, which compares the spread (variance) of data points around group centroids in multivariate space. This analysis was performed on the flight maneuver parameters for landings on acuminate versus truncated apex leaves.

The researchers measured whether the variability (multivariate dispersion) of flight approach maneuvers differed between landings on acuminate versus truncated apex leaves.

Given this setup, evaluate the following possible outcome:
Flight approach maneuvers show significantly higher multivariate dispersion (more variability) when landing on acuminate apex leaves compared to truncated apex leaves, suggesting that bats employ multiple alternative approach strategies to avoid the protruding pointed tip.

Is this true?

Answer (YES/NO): NO